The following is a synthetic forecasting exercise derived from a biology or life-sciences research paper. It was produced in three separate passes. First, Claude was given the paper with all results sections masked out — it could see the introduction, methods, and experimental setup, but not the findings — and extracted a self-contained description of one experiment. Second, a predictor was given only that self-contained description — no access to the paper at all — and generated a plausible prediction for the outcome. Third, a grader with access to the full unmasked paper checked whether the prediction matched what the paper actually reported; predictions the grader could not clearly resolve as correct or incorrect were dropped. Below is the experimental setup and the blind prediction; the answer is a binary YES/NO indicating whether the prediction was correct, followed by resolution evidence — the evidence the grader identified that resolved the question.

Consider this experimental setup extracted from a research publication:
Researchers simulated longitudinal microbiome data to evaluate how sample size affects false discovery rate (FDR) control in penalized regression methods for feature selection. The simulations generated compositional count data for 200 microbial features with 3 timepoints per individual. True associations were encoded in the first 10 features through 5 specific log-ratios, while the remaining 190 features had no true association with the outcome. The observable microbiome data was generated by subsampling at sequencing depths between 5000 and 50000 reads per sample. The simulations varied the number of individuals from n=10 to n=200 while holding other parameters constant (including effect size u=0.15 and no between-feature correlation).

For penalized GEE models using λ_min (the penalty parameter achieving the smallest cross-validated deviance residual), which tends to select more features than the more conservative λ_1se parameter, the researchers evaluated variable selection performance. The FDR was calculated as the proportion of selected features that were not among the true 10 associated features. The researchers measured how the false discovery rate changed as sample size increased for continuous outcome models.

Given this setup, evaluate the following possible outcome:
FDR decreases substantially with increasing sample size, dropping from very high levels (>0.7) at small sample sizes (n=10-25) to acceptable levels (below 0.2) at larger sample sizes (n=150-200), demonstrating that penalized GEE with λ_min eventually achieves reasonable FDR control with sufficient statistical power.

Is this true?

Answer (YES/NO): NO